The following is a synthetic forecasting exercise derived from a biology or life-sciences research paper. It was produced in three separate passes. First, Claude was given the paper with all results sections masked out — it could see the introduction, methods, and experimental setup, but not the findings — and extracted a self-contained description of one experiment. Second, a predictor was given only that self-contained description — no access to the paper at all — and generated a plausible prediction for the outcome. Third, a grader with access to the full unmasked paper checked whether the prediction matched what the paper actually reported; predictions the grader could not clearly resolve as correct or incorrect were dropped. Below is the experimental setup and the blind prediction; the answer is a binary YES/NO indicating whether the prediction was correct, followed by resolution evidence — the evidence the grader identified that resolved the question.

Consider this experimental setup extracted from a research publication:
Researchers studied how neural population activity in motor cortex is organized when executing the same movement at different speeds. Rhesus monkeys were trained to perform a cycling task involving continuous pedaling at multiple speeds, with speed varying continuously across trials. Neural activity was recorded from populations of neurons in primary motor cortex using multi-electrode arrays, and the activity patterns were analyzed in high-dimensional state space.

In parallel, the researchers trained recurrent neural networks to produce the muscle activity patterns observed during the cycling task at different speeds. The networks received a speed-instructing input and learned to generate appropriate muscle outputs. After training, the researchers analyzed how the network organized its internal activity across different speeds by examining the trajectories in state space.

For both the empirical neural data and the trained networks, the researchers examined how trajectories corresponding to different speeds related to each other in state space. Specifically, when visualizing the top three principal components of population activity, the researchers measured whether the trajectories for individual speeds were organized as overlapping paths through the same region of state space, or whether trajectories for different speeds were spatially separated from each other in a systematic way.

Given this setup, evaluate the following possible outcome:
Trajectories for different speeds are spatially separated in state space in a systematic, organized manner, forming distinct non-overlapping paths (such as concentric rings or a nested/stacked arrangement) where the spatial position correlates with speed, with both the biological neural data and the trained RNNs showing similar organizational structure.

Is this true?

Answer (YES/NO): YES